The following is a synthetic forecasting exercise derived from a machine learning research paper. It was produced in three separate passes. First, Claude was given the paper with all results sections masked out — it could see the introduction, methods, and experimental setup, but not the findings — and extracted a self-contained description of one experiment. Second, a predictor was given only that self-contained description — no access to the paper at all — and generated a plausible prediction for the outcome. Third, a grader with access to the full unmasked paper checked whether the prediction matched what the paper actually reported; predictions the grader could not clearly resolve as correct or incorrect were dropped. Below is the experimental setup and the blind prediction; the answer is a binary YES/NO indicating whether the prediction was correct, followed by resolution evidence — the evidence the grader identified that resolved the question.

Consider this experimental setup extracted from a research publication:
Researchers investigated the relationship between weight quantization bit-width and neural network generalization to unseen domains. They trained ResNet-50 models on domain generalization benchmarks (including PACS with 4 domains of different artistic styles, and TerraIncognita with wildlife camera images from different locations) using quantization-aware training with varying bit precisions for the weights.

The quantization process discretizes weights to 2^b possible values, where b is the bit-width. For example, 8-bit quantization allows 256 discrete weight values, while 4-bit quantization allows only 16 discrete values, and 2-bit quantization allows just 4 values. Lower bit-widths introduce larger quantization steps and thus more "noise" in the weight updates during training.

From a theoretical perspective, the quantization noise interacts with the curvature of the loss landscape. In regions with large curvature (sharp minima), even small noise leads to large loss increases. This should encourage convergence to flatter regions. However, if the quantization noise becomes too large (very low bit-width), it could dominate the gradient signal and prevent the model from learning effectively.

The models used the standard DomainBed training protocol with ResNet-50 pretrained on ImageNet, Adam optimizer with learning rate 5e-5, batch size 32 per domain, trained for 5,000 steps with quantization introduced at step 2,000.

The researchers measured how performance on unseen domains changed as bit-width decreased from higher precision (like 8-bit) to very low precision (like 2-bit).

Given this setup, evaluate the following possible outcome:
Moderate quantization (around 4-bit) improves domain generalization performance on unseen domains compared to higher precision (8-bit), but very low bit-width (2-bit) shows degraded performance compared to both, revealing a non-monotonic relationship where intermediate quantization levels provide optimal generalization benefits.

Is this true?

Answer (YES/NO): NO